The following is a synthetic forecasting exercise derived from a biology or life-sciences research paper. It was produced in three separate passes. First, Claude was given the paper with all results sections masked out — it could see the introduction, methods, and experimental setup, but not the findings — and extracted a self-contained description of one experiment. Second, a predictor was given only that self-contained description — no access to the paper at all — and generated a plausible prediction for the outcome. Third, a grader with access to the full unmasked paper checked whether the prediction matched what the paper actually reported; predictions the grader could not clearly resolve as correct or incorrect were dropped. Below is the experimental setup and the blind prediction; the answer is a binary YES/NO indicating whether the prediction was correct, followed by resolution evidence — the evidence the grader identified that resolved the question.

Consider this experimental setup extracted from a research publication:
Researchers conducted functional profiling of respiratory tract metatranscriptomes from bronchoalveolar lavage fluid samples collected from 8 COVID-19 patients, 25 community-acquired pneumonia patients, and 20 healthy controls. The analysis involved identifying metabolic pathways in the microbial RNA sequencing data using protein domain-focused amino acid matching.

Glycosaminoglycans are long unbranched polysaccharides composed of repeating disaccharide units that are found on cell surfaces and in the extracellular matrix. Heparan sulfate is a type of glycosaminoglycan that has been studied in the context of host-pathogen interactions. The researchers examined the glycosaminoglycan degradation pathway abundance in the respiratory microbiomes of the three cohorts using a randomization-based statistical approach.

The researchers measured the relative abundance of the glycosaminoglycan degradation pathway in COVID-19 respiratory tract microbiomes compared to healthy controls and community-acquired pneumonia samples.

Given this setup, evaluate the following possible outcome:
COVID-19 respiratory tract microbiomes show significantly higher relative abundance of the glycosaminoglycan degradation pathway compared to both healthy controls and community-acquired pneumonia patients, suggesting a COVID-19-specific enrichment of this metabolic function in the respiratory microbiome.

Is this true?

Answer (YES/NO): NO